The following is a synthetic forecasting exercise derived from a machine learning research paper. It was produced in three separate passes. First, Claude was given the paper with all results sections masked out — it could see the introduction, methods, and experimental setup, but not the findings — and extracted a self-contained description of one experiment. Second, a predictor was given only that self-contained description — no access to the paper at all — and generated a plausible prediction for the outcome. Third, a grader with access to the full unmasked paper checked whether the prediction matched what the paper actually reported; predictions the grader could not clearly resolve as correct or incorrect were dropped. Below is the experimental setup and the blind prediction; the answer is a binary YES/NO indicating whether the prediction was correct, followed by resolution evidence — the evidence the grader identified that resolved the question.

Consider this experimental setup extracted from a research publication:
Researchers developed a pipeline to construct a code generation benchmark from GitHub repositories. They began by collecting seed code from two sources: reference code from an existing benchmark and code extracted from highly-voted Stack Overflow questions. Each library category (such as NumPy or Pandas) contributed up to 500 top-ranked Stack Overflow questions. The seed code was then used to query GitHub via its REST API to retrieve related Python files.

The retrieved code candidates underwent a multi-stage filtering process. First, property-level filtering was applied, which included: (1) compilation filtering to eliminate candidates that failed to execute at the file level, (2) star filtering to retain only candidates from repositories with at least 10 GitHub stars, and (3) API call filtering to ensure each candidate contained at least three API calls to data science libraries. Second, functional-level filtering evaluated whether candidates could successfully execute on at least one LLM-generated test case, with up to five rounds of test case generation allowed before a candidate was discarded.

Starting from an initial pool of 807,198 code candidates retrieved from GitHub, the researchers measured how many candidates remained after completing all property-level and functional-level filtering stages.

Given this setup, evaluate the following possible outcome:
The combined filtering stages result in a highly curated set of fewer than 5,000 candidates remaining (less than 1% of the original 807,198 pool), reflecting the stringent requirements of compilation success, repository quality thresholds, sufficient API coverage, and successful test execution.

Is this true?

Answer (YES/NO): NO